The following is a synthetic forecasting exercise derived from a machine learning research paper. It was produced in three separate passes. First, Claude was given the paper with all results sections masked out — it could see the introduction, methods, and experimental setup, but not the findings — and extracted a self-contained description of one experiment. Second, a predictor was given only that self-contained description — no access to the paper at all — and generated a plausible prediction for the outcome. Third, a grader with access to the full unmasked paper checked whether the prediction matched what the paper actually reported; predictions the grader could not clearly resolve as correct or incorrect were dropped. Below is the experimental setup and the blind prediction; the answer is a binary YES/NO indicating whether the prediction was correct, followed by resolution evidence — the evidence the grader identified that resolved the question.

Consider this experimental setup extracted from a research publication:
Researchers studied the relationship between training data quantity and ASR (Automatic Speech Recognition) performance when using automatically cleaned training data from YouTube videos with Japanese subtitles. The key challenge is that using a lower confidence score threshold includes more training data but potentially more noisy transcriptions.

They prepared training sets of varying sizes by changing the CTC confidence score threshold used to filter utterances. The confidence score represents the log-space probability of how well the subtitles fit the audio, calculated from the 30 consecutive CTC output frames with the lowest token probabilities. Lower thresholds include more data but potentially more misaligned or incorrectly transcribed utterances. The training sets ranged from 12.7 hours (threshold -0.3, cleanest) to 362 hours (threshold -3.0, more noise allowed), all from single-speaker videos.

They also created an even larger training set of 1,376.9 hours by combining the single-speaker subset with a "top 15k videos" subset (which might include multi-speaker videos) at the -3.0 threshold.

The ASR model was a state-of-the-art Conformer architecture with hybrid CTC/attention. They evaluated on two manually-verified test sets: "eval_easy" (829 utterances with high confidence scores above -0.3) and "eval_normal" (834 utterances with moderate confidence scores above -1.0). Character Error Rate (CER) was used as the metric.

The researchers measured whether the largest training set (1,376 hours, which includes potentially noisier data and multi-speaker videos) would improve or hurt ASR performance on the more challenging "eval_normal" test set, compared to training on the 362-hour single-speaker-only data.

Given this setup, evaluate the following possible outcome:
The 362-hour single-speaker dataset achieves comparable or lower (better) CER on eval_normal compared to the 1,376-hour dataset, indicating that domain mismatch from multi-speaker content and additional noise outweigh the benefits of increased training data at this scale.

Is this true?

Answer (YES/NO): NO